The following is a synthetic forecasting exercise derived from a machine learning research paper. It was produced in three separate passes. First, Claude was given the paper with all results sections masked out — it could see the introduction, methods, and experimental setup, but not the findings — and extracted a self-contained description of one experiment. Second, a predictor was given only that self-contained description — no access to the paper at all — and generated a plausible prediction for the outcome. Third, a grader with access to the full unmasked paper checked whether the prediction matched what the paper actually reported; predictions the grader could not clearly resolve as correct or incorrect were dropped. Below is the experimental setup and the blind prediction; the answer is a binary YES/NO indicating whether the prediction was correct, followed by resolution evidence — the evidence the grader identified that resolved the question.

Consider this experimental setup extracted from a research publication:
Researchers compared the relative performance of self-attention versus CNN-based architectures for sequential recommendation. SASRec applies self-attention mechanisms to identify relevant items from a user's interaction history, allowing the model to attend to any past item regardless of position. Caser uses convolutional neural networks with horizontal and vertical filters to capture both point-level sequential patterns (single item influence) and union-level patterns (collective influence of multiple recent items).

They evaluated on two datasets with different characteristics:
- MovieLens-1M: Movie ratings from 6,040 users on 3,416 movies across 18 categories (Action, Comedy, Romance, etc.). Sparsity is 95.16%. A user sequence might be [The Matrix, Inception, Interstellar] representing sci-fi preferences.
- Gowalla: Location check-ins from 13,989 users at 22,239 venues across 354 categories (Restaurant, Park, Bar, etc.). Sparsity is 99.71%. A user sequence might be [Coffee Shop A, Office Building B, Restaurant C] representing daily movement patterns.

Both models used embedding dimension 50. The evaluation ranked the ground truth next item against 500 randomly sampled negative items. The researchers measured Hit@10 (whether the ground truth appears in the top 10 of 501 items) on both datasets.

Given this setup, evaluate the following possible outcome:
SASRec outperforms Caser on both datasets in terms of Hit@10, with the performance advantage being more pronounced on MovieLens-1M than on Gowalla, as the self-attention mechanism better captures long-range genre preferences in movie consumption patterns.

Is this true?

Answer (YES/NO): NO